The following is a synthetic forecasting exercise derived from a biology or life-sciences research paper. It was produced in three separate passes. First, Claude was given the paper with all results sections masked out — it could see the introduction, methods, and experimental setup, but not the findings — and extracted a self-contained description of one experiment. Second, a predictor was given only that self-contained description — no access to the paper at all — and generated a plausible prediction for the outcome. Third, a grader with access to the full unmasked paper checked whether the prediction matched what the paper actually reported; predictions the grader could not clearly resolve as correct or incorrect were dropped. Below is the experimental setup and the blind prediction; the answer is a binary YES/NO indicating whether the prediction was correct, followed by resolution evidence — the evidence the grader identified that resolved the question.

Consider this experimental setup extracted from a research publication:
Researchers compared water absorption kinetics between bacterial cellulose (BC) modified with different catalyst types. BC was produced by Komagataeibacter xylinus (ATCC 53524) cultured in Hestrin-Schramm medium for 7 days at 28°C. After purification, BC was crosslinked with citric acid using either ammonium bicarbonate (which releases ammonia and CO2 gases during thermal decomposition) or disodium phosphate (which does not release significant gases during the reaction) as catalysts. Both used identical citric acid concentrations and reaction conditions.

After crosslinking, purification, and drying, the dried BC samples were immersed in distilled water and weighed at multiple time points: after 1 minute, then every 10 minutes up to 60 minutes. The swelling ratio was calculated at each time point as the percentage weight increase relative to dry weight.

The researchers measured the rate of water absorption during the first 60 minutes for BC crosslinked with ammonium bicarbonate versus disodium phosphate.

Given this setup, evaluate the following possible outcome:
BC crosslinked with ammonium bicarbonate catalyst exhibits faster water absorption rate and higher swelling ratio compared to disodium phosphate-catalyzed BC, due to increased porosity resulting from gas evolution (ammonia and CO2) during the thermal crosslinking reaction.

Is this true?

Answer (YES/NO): NO